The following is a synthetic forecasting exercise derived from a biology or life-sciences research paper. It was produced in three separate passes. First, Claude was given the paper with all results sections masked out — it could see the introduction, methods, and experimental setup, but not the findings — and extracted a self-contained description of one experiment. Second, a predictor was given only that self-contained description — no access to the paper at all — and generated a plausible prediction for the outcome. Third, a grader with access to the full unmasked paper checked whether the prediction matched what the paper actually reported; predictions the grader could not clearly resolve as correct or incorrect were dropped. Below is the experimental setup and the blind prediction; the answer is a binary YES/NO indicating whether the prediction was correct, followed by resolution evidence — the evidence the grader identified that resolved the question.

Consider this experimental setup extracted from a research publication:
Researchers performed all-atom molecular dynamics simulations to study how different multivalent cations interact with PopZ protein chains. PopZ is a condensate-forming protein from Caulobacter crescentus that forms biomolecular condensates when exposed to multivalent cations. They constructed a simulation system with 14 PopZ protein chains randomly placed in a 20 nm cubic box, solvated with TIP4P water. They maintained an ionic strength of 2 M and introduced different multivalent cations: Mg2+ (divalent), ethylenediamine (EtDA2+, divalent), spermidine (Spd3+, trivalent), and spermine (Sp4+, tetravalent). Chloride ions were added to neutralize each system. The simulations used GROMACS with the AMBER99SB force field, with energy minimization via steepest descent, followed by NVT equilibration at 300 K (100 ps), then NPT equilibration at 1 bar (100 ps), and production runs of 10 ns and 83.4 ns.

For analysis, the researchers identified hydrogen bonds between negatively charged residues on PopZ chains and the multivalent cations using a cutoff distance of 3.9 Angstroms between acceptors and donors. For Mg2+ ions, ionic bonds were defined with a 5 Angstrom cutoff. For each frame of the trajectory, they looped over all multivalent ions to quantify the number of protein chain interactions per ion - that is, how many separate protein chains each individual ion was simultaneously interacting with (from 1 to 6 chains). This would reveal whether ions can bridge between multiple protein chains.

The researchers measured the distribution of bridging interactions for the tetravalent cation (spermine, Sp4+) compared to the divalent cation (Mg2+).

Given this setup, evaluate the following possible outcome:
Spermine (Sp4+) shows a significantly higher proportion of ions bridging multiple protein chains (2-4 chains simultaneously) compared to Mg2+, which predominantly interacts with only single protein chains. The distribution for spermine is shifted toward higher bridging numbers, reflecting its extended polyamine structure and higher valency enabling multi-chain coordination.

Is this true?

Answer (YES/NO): NO